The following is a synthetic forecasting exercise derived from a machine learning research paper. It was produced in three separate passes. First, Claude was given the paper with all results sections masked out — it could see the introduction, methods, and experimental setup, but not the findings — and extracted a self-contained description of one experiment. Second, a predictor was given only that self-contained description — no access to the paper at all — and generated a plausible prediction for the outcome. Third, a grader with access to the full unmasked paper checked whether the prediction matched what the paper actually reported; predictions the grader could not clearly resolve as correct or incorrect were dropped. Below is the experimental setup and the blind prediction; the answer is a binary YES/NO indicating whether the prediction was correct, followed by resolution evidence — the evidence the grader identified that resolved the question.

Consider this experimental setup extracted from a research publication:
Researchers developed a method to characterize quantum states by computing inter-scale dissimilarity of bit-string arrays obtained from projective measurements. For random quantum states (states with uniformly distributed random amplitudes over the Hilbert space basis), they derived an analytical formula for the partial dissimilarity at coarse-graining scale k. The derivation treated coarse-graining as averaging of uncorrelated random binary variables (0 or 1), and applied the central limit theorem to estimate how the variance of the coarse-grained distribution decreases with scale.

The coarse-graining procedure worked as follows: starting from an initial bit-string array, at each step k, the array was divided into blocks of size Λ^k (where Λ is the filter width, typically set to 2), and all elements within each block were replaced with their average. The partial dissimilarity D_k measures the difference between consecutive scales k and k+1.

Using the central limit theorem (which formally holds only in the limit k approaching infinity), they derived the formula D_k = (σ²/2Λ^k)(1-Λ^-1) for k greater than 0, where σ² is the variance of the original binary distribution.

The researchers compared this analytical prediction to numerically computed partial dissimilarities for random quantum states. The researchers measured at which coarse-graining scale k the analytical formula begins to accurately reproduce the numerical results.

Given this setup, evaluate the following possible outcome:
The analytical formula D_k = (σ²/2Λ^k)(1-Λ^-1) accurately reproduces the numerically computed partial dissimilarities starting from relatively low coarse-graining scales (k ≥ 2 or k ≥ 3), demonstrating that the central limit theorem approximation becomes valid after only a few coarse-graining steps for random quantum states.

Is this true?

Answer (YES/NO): NO